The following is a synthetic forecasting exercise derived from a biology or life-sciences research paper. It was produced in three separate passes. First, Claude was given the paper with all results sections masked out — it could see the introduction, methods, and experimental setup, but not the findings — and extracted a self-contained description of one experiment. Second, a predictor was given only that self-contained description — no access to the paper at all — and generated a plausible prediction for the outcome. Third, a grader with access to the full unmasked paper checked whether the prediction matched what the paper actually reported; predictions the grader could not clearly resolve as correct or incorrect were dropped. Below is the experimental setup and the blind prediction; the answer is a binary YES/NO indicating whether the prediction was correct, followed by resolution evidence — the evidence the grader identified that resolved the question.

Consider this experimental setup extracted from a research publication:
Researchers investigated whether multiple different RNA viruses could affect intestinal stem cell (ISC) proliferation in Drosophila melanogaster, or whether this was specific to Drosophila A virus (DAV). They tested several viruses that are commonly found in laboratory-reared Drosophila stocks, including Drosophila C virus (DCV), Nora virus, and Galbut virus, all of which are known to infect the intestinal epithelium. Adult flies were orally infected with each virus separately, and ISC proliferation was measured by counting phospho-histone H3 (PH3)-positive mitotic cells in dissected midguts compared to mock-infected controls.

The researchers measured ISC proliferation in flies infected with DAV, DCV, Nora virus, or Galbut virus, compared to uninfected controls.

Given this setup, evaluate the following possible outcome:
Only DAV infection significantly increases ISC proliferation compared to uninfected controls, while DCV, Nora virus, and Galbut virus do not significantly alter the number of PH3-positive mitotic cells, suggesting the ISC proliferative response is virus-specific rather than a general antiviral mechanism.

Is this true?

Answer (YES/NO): NO